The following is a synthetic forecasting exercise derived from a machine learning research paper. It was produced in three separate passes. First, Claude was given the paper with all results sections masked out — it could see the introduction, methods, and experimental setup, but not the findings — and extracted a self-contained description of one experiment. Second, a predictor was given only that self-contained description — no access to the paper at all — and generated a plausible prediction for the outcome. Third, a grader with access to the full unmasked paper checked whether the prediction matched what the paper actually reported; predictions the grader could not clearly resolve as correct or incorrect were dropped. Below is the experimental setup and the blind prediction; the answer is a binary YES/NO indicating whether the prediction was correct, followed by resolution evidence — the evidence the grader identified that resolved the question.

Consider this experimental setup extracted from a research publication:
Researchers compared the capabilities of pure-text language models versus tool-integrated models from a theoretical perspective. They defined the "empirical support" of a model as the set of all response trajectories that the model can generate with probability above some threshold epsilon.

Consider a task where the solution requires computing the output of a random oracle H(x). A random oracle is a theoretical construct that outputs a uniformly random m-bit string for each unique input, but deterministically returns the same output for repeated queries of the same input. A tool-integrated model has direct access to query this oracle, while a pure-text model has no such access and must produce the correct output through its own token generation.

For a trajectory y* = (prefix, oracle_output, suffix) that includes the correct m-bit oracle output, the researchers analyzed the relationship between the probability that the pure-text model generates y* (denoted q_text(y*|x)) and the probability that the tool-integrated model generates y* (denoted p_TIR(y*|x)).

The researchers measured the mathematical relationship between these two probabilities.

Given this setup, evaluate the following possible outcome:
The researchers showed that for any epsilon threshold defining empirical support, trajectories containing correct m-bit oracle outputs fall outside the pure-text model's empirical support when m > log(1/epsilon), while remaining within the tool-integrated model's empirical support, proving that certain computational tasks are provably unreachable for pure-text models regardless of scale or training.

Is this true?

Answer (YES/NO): NO